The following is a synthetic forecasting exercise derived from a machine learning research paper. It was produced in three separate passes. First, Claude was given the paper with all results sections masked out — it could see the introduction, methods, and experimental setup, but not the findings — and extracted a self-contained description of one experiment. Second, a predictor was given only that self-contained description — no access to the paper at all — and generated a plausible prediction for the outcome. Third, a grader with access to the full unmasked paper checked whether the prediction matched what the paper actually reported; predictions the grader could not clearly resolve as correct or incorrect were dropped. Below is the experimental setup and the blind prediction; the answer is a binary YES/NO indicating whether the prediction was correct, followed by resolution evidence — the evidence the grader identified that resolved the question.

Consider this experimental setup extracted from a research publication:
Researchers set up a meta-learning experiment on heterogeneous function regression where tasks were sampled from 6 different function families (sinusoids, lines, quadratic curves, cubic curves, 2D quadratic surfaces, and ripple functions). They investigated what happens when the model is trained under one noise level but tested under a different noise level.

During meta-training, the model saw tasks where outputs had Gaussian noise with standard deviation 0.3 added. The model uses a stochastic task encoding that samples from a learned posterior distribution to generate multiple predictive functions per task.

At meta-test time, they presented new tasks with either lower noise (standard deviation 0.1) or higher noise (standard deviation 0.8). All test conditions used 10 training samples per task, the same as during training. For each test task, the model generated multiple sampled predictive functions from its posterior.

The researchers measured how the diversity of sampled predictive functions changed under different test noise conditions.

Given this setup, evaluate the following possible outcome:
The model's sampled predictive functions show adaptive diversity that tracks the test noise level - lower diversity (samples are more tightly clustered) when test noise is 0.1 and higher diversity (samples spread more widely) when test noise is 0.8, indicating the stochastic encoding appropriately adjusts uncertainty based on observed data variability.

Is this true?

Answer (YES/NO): YES